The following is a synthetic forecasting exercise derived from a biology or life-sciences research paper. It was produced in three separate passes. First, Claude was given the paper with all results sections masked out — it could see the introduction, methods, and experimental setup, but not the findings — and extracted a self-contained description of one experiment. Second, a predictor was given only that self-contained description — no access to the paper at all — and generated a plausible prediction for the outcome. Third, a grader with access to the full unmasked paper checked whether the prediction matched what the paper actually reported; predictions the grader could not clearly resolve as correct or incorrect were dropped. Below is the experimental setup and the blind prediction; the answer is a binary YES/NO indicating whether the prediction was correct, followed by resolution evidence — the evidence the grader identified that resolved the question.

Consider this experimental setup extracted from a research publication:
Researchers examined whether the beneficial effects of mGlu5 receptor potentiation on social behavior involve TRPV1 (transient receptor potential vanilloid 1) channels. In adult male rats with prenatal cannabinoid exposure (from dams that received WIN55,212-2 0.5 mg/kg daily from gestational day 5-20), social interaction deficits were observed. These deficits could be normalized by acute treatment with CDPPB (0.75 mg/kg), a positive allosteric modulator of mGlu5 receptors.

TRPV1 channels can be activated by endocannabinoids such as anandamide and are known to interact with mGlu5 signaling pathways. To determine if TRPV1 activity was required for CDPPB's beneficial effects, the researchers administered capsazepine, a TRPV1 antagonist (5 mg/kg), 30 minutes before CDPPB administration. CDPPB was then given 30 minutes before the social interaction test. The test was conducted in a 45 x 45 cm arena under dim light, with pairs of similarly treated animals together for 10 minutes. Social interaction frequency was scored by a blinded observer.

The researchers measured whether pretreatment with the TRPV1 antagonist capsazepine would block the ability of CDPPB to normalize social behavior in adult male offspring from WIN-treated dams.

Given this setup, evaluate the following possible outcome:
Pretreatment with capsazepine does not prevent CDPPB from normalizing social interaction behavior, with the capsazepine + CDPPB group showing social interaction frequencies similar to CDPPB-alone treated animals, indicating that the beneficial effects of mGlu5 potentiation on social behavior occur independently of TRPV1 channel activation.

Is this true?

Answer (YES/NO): NO